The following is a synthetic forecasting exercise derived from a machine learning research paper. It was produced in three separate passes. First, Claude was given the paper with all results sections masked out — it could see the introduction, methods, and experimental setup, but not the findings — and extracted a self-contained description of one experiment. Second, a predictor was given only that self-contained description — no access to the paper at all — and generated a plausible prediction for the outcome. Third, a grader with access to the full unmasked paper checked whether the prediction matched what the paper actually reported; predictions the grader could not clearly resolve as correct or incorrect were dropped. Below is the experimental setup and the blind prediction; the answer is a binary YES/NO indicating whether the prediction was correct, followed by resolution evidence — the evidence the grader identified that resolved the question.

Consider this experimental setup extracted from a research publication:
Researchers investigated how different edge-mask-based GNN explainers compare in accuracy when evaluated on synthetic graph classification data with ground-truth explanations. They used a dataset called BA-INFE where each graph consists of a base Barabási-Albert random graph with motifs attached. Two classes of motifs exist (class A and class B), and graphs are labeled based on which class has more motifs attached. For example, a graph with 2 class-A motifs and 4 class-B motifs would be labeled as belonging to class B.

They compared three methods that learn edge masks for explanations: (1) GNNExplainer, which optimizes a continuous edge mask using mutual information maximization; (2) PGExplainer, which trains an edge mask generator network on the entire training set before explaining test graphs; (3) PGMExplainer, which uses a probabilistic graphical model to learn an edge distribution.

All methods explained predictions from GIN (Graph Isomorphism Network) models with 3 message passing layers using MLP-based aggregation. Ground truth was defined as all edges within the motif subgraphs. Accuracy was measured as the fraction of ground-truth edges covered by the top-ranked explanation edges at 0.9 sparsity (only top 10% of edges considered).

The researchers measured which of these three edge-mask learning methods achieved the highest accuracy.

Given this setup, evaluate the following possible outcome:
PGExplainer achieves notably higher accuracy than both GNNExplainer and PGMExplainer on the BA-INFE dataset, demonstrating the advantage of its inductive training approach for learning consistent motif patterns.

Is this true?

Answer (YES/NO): NO